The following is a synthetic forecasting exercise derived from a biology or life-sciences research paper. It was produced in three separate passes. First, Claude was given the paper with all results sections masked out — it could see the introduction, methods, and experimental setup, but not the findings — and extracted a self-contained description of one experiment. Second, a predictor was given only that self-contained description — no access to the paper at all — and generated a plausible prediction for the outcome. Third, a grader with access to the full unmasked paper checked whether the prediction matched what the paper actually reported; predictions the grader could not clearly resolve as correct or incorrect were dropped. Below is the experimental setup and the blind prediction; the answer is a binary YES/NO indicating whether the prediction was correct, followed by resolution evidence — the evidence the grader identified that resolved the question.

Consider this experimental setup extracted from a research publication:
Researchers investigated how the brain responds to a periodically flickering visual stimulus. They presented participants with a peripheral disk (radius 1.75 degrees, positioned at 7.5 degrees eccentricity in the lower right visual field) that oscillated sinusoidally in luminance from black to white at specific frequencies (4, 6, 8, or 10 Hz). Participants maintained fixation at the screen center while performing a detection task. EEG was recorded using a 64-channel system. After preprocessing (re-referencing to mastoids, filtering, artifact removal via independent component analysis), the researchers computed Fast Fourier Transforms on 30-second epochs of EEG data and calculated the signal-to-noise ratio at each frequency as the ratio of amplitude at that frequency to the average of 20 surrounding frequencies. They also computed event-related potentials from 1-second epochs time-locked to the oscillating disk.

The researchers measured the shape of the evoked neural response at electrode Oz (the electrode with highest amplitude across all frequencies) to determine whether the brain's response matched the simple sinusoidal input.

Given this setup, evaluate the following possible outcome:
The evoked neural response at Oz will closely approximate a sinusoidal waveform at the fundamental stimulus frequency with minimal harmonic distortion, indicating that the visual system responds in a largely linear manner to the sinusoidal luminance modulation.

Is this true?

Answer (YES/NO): NO